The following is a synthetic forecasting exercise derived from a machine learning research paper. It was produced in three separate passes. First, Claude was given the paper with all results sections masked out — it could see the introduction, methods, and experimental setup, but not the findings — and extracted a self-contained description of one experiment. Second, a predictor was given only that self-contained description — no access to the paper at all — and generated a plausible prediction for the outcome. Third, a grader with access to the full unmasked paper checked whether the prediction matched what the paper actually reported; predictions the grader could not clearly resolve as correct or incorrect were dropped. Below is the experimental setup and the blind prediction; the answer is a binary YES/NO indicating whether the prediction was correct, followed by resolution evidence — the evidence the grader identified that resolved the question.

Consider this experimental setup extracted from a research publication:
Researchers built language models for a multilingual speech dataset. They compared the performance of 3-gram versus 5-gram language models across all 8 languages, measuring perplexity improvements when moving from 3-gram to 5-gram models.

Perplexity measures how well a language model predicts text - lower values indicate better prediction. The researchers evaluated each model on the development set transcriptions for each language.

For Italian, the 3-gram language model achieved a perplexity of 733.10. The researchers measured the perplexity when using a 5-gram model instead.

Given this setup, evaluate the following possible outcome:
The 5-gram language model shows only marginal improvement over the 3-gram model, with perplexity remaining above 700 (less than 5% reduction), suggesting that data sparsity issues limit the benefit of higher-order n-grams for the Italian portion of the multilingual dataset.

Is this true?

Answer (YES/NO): NO